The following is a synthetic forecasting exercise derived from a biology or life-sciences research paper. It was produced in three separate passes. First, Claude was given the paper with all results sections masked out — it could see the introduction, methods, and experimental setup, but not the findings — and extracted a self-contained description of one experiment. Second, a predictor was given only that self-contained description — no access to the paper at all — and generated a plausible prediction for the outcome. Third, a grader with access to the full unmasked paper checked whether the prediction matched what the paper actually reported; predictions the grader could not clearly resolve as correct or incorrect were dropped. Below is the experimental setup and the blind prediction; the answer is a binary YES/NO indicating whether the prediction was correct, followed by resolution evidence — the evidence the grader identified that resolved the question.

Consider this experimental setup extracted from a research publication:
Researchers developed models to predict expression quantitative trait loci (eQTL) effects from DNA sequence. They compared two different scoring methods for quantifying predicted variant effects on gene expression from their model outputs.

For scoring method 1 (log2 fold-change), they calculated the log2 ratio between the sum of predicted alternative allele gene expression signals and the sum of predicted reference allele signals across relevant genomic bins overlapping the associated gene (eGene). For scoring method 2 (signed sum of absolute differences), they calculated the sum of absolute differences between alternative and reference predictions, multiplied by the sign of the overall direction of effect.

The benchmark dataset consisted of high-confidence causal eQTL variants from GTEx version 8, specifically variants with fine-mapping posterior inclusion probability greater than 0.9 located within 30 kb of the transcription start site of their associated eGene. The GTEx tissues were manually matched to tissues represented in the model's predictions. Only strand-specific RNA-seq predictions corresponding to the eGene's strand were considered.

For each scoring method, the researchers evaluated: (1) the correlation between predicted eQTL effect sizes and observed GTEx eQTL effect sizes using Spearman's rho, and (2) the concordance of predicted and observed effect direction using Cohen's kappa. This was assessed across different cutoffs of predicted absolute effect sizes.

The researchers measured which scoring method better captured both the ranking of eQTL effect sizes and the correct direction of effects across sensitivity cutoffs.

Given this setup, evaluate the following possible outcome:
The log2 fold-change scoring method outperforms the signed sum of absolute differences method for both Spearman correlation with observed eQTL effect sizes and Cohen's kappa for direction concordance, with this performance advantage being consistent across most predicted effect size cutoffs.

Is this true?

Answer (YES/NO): YES